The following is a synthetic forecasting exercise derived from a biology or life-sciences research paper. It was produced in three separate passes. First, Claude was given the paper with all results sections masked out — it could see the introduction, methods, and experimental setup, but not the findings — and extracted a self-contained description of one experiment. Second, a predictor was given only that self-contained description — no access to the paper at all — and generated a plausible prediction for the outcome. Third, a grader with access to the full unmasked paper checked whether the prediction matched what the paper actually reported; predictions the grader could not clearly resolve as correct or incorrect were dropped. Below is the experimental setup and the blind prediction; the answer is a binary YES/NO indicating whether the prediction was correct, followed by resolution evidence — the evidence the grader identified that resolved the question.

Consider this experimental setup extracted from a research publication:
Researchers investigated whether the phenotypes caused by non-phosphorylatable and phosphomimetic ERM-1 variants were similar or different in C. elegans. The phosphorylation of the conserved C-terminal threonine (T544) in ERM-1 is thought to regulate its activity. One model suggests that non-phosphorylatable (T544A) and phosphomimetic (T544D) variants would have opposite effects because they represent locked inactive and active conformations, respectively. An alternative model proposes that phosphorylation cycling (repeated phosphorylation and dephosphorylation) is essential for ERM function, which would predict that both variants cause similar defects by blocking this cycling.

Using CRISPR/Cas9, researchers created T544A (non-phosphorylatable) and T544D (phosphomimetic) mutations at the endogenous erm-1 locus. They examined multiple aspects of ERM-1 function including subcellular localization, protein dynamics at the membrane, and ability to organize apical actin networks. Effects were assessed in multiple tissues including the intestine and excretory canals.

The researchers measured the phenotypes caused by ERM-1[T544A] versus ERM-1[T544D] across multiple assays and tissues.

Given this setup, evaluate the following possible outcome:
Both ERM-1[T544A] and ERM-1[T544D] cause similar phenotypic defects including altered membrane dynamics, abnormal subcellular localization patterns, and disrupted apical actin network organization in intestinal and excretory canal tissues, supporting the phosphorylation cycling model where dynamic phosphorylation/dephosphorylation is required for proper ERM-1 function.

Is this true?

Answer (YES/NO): YES